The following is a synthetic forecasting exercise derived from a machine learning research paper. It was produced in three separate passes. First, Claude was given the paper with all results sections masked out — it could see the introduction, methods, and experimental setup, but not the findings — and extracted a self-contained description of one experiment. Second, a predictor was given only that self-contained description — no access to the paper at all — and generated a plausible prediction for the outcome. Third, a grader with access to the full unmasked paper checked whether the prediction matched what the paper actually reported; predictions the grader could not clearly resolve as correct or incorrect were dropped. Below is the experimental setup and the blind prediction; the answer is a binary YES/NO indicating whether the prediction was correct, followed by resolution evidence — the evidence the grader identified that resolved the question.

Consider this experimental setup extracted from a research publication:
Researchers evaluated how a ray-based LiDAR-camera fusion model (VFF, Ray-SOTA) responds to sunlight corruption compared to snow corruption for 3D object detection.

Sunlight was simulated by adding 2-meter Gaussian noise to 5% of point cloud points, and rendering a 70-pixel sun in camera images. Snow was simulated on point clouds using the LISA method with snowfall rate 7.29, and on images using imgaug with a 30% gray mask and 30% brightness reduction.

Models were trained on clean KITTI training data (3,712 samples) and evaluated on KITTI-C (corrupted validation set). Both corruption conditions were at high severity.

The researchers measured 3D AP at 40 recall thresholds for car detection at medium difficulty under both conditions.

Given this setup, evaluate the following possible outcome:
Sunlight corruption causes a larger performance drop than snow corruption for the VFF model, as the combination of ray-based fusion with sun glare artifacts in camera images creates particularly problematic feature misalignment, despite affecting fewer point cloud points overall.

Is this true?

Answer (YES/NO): NO